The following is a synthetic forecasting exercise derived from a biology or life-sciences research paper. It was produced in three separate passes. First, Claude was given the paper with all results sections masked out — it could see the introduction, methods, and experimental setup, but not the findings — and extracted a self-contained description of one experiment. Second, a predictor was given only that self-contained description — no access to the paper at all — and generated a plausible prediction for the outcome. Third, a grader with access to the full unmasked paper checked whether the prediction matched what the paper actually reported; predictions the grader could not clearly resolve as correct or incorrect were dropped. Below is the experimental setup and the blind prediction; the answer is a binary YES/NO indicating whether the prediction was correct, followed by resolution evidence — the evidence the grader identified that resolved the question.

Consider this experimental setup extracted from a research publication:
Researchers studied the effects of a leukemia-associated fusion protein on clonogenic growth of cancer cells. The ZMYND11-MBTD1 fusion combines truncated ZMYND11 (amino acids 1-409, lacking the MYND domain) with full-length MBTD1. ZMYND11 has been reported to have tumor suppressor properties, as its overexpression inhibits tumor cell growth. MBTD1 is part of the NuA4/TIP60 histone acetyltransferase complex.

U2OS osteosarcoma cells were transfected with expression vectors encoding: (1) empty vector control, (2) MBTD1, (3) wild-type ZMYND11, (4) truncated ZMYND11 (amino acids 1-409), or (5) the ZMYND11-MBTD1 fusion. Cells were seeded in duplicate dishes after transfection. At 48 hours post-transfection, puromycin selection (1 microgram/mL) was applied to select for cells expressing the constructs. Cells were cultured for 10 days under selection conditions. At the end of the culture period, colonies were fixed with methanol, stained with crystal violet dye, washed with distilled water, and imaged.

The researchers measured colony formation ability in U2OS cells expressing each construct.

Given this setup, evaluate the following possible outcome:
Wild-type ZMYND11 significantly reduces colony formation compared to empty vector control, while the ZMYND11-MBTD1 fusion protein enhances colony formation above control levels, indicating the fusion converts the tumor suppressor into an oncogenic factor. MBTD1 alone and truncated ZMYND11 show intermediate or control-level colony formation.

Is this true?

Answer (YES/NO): NO